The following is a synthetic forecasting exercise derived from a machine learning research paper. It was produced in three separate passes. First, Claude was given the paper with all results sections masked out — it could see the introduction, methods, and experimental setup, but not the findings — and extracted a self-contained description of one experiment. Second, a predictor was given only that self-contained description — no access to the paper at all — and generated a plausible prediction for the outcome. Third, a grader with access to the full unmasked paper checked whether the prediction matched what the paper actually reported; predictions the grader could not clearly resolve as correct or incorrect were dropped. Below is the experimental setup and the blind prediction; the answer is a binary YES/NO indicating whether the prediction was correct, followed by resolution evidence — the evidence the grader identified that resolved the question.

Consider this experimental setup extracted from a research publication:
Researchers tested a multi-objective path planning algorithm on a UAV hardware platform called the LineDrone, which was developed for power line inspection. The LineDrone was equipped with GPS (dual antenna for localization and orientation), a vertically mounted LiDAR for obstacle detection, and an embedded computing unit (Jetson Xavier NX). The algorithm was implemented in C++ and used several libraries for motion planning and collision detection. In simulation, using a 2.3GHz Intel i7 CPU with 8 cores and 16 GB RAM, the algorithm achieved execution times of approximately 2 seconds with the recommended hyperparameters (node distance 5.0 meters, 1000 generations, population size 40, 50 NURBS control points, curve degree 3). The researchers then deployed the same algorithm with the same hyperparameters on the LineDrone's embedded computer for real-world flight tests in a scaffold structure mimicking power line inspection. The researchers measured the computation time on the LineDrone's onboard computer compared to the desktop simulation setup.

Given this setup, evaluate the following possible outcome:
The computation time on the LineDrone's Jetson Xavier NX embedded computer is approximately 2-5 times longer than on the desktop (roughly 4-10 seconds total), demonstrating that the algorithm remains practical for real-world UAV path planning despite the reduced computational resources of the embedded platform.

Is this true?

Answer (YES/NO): YES